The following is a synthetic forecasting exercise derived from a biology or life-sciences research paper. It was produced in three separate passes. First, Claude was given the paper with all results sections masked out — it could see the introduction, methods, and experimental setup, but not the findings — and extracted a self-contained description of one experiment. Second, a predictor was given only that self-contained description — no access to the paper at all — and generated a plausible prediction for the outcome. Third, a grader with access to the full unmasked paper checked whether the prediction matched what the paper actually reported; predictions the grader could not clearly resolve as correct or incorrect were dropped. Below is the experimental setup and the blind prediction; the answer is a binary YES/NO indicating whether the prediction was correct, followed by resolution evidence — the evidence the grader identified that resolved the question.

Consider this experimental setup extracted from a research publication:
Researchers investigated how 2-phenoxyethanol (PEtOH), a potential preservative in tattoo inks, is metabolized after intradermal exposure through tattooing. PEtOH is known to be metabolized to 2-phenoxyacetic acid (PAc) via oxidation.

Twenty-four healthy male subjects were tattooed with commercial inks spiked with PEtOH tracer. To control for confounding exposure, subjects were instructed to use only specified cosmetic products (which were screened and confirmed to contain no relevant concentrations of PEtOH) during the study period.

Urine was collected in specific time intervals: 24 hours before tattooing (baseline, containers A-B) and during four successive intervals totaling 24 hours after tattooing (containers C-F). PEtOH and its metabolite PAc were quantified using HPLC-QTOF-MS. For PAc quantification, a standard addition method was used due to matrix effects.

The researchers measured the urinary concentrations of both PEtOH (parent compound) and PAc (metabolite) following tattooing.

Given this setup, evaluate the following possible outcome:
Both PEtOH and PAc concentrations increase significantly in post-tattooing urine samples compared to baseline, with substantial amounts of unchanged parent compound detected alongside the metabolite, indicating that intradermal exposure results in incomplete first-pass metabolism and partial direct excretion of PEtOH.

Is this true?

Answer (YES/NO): NO